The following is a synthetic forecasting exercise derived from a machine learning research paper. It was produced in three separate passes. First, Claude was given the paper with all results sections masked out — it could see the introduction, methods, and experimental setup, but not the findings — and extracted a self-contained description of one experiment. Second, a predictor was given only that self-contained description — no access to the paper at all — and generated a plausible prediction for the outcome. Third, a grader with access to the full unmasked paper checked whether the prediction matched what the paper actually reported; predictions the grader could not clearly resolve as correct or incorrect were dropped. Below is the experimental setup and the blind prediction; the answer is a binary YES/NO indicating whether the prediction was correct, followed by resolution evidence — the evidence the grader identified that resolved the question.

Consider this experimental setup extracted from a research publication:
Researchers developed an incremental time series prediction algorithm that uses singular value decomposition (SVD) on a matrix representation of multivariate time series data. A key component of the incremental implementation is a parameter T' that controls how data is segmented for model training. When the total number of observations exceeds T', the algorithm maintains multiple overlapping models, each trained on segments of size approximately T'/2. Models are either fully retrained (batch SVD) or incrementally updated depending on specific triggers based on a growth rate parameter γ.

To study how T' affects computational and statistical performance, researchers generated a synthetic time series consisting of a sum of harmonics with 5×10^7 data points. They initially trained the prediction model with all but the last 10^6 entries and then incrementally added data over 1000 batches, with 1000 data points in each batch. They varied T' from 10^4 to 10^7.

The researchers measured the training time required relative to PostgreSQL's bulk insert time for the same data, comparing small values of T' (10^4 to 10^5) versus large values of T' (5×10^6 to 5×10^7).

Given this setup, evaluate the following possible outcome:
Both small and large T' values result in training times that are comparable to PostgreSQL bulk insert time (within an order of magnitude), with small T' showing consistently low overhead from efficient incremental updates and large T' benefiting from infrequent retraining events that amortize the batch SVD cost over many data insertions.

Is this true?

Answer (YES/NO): NO